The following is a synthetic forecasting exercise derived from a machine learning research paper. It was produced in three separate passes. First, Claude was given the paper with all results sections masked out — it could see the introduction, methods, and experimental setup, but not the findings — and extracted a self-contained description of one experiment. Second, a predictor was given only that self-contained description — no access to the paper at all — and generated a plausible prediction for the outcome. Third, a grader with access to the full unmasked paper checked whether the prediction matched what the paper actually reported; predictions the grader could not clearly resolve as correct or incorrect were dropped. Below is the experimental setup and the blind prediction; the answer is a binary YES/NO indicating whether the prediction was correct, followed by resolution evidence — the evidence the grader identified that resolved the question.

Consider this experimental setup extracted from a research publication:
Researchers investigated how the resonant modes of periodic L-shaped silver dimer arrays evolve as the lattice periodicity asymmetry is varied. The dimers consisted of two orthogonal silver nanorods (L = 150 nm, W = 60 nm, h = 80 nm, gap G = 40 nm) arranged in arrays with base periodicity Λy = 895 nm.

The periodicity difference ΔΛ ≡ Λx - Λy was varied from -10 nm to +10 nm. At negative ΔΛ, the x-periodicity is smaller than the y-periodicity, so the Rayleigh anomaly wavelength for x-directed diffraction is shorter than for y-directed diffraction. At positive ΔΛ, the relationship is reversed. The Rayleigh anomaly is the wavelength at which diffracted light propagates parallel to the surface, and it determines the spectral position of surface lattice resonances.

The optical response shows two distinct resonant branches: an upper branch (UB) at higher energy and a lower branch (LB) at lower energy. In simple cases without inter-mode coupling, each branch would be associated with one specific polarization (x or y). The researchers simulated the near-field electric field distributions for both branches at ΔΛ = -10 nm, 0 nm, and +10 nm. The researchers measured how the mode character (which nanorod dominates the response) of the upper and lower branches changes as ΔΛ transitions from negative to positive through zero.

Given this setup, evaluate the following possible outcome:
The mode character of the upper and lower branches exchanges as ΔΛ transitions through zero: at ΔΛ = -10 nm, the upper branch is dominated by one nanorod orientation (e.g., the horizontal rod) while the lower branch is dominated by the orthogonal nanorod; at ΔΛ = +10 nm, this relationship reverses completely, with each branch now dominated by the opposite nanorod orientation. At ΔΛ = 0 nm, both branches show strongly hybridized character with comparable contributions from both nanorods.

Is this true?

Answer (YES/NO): YES